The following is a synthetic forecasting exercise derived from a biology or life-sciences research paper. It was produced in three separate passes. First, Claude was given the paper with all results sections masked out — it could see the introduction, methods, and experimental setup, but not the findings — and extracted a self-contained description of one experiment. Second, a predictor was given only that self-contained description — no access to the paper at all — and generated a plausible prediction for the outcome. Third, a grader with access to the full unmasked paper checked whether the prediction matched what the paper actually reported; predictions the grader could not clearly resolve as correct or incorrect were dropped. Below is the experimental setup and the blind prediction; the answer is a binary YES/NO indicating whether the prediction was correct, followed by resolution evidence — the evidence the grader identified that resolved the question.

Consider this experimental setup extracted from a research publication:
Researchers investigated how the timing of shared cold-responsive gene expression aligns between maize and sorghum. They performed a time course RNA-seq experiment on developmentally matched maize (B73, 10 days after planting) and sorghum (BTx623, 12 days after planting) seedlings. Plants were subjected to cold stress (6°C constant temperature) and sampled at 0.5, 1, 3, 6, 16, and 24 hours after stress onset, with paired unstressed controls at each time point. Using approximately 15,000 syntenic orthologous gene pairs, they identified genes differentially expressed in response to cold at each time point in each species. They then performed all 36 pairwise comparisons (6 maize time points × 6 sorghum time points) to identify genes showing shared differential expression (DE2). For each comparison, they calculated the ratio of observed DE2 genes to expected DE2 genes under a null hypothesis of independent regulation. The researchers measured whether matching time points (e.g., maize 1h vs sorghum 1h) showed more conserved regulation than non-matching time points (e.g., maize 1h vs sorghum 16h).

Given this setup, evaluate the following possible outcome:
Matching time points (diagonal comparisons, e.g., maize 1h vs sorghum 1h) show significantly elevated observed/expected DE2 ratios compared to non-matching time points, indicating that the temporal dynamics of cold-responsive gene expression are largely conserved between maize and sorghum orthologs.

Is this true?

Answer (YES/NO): NO